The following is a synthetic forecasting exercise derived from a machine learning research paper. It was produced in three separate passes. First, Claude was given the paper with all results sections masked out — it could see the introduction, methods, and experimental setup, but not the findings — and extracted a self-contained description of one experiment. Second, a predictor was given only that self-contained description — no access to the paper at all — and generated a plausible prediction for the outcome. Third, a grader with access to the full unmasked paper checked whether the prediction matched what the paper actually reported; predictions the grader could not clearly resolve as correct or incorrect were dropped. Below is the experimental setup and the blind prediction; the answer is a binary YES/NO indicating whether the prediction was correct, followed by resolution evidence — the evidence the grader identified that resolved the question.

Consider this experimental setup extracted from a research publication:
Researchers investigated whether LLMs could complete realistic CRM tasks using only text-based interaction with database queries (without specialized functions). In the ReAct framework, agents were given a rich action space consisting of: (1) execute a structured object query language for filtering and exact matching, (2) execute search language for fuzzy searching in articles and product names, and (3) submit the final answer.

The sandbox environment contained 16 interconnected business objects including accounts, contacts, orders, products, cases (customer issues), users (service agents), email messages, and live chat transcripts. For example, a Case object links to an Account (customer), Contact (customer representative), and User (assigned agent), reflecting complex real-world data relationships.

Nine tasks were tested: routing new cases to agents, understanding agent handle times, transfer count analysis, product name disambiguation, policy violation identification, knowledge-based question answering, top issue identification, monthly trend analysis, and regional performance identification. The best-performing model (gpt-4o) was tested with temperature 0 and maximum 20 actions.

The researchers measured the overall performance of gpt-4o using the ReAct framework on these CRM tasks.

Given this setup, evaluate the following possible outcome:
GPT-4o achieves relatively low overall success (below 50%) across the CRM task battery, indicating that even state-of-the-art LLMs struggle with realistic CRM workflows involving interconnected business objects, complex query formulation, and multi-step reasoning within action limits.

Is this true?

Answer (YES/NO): YES